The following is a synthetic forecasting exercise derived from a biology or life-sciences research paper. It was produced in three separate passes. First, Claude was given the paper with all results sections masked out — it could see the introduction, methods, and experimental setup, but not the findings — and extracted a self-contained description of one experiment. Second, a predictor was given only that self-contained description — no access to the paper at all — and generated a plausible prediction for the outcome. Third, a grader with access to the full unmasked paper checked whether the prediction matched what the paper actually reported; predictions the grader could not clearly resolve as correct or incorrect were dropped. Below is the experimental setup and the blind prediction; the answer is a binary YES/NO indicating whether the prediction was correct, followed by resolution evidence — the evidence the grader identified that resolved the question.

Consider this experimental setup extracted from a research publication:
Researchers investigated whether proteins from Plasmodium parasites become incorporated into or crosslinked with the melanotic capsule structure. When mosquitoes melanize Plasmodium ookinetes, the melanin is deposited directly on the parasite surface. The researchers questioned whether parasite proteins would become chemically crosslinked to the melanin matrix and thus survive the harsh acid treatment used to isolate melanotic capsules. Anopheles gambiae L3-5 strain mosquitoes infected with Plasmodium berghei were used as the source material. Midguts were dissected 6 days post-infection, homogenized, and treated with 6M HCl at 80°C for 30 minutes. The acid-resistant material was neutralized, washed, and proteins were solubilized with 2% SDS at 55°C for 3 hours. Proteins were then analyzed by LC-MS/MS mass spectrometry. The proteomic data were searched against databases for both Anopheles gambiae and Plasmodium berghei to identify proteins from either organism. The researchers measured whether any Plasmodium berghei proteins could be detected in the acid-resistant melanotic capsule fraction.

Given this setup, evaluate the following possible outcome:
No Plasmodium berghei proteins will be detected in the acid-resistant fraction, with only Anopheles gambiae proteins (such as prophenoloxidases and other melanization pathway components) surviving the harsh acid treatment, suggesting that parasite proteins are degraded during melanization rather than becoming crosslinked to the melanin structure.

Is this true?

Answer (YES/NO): NO